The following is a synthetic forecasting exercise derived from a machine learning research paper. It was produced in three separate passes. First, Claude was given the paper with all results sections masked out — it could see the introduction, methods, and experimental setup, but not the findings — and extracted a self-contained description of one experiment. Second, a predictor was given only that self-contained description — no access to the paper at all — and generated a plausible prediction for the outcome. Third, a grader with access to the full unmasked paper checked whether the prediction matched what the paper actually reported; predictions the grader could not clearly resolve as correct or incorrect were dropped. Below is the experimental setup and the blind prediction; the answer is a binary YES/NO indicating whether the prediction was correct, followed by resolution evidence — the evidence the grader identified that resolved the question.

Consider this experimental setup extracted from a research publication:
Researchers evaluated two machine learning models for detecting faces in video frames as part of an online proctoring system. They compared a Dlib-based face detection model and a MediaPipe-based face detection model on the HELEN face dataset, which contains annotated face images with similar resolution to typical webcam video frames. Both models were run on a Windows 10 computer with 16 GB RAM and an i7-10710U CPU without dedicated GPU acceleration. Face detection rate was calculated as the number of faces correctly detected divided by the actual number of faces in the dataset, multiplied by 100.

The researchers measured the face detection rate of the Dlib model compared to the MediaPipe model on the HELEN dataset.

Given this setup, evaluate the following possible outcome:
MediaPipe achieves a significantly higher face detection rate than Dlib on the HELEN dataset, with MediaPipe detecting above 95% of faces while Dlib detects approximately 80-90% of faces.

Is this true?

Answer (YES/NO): NO